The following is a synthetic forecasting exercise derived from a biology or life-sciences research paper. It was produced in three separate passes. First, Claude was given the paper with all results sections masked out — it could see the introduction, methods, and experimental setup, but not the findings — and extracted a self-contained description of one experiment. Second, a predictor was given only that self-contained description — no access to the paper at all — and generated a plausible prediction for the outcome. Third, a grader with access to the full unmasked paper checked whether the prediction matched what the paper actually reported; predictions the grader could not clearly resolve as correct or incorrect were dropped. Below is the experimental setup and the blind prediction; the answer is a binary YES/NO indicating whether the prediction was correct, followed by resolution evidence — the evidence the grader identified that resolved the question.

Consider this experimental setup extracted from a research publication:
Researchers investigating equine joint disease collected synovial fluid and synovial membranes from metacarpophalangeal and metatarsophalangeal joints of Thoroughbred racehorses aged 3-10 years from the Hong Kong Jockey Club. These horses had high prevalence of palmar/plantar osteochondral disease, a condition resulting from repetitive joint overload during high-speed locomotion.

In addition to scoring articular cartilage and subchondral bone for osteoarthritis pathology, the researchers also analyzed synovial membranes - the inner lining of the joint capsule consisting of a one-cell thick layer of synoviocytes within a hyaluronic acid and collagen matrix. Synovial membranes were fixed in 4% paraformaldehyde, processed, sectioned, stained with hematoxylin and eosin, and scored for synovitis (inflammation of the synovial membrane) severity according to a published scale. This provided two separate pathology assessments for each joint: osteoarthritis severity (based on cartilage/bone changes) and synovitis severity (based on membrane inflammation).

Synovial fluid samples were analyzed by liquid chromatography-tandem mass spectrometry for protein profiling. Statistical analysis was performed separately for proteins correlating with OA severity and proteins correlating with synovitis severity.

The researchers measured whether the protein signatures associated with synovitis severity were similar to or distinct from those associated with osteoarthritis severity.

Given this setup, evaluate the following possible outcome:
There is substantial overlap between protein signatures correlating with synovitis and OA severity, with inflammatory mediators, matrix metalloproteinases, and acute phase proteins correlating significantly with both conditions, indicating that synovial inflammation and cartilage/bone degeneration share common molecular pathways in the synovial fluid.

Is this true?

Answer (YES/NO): NO